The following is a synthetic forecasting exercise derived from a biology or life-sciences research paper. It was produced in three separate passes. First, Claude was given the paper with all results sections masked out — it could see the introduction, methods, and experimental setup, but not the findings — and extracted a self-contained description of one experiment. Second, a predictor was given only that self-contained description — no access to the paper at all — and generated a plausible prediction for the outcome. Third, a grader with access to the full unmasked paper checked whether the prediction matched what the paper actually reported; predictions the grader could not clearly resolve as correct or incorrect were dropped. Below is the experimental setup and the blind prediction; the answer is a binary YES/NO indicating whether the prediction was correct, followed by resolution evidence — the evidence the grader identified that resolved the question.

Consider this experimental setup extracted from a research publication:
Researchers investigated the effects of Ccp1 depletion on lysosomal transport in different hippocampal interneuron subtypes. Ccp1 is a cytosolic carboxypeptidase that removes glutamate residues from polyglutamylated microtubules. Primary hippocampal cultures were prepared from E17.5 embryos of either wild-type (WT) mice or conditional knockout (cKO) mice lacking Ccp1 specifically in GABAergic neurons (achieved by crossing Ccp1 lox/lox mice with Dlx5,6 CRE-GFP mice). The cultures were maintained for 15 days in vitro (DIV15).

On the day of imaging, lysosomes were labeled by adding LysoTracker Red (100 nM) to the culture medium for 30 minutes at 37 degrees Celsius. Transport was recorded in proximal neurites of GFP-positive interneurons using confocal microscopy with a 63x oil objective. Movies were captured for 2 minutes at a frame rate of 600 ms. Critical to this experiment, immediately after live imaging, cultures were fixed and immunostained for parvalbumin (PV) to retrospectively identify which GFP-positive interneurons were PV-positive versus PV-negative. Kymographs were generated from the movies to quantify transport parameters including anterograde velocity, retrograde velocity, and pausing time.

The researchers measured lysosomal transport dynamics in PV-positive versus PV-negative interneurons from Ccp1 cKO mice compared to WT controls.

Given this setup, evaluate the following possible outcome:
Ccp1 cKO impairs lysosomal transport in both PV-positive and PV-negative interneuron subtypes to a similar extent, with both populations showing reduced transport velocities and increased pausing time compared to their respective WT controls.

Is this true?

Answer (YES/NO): NO